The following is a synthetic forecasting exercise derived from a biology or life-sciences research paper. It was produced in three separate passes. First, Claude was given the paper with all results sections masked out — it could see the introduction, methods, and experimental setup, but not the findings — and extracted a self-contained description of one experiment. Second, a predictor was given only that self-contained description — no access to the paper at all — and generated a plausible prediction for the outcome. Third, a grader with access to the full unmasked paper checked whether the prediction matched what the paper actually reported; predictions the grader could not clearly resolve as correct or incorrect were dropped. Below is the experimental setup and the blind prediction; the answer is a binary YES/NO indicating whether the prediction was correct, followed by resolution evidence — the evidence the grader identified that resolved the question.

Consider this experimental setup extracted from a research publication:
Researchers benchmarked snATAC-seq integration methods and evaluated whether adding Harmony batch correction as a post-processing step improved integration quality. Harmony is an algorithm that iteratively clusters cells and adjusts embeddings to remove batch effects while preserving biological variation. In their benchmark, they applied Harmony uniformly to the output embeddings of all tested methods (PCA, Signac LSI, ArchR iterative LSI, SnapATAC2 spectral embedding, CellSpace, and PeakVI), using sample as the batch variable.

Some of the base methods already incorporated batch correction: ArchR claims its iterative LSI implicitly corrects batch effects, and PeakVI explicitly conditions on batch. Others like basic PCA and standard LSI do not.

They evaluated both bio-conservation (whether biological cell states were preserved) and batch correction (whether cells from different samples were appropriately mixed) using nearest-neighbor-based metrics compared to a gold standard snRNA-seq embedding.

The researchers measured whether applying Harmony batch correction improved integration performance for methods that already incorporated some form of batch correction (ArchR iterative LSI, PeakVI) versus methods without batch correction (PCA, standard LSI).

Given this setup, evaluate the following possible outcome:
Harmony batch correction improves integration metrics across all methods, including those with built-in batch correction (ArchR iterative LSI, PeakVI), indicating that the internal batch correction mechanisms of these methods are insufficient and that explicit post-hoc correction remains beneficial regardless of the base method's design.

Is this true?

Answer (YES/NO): NO